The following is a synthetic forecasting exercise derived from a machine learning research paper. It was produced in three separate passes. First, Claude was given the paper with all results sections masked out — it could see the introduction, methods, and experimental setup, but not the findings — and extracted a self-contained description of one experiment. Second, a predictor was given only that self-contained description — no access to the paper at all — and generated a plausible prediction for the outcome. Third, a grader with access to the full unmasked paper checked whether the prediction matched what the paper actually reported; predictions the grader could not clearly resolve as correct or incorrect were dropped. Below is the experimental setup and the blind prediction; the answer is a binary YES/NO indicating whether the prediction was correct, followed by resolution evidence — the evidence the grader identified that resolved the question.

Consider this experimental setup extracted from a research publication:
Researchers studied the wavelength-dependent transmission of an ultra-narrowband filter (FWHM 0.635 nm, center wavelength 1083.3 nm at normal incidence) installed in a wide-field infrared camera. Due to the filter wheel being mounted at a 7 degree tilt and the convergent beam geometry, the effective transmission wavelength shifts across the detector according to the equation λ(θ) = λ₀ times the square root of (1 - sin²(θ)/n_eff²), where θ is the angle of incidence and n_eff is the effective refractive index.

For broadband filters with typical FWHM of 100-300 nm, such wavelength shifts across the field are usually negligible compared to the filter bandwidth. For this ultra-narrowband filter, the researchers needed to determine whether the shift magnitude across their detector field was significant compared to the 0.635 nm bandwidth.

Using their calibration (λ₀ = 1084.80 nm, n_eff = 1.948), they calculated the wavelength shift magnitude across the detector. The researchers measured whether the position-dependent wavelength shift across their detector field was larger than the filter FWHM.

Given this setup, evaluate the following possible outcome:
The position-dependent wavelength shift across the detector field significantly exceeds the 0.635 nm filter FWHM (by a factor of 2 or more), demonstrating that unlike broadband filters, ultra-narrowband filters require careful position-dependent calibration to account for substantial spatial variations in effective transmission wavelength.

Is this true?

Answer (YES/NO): YES